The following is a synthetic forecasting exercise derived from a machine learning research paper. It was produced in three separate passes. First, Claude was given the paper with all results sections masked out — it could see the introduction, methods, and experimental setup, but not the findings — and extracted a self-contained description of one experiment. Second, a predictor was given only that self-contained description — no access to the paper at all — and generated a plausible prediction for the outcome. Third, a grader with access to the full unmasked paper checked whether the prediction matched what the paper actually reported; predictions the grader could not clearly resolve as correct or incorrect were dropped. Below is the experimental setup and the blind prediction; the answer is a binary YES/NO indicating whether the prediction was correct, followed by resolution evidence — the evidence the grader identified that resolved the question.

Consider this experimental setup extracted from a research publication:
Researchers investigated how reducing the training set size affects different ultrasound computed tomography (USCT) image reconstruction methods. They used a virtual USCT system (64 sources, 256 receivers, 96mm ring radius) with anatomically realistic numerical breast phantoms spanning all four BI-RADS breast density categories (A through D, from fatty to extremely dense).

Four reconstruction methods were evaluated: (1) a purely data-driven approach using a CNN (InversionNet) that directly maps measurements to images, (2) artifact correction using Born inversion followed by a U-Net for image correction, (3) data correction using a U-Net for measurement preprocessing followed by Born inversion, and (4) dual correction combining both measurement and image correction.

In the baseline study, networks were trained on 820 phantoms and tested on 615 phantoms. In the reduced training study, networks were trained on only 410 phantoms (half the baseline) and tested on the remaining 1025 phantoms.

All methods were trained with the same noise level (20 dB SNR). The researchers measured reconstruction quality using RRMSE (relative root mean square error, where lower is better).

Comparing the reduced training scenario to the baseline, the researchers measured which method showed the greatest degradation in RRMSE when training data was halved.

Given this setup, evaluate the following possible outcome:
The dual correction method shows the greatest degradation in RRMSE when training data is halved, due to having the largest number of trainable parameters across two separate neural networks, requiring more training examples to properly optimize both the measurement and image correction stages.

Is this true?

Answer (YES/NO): NO